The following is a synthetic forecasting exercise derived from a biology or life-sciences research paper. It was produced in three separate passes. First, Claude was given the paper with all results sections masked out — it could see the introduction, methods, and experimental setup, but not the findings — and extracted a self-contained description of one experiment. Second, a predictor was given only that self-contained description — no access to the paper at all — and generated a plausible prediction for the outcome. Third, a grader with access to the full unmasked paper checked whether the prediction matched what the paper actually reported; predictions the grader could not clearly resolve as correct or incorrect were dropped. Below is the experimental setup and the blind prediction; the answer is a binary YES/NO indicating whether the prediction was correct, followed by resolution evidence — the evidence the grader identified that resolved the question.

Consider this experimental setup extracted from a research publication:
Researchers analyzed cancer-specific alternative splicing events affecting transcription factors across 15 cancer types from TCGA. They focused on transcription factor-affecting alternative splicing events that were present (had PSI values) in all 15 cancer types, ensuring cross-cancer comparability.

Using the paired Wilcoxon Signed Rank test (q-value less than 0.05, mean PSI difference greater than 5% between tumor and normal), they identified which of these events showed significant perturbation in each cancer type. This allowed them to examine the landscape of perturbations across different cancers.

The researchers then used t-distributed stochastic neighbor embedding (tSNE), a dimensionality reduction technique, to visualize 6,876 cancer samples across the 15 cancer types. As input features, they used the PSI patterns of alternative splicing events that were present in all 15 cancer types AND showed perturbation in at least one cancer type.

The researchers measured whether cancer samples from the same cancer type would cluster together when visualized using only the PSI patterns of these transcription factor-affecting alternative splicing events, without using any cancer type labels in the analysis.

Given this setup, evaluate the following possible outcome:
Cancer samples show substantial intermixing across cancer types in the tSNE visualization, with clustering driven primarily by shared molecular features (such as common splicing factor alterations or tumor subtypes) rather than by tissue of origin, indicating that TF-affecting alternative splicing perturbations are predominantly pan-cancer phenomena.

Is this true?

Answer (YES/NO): NO